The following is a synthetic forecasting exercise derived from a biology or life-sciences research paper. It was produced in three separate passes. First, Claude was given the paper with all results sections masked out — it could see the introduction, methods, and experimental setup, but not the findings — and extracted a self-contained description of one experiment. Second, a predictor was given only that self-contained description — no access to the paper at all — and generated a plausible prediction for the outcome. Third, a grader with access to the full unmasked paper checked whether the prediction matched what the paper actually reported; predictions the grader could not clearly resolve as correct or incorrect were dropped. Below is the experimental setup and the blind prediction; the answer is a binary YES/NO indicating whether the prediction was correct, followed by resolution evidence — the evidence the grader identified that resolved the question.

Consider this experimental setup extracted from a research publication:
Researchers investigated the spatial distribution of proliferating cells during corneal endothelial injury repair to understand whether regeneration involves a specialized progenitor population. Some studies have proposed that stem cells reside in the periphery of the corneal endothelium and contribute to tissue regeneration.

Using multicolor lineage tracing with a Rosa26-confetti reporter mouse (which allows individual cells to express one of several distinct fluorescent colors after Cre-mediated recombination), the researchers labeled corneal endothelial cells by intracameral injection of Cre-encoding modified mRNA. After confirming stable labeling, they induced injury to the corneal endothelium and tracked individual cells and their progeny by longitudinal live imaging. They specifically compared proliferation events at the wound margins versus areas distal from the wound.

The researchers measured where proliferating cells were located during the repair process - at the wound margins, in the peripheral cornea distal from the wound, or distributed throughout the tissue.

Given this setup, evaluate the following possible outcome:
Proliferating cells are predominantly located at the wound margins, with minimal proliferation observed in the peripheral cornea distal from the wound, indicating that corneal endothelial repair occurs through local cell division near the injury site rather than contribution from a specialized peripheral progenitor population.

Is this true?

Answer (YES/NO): YES